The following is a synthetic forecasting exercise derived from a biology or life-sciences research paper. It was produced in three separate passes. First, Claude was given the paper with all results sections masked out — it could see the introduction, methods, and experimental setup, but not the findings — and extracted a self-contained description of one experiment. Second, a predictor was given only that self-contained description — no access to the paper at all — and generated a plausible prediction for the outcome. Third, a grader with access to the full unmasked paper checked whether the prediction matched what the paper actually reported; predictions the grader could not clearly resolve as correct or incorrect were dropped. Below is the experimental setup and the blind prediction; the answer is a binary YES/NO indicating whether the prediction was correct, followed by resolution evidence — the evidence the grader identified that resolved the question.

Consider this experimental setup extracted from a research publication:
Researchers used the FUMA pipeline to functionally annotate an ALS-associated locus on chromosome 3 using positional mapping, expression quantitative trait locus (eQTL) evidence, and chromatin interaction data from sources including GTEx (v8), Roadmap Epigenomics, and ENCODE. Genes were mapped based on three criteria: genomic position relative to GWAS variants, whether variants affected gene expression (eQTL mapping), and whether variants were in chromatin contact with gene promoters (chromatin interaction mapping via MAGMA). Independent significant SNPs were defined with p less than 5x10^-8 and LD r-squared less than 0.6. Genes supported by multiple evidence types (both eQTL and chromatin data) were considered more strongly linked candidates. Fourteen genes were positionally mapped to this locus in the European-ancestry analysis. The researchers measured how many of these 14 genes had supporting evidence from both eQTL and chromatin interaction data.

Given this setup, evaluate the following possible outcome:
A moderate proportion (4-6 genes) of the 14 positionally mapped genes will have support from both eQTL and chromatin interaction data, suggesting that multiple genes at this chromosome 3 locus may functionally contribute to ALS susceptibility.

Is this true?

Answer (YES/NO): YES